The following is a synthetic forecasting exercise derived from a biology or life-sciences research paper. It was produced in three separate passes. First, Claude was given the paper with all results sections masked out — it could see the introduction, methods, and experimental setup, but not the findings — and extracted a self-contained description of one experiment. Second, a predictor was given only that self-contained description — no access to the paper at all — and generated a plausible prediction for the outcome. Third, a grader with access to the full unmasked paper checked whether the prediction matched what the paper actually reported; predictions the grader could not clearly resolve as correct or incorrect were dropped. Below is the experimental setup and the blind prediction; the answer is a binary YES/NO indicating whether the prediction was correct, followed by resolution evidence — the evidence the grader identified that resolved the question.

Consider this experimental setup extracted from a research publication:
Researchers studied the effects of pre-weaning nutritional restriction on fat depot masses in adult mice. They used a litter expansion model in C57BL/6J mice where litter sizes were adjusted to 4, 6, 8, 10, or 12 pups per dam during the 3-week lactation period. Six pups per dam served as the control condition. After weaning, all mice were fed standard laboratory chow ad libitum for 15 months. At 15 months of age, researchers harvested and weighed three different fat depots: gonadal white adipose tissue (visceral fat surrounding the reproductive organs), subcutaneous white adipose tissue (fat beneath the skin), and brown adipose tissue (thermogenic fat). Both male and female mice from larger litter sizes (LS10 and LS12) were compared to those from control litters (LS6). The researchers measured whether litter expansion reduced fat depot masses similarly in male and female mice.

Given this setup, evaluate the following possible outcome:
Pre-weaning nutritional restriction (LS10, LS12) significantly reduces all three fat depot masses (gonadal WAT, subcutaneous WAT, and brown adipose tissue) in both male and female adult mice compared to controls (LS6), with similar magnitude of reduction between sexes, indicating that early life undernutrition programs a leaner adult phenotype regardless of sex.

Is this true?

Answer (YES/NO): NO